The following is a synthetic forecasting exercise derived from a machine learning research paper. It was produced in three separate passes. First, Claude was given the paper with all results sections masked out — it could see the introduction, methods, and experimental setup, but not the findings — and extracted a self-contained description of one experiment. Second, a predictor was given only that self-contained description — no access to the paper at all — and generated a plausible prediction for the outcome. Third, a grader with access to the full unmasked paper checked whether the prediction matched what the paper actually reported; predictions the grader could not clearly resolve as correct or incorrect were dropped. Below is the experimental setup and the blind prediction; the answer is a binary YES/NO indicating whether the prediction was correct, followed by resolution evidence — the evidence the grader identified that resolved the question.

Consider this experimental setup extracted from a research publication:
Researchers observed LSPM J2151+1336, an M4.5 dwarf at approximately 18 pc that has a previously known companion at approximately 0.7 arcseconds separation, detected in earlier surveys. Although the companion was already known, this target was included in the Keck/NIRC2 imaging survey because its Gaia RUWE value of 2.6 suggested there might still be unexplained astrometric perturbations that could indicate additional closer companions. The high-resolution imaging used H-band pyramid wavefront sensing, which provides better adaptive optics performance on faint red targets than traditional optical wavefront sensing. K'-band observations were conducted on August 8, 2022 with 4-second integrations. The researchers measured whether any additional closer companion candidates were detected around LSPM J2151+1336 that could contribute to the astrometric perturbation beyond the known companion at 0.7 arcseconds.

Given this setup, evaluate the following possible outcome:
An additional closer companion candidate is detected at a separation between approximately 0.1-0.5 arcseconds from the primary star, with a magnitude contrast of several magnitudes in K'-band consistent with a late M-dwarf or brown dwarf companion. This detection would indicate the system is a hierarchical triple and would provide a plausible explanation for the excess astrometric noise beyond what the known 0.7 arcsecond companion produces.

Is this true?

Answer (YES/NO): NO